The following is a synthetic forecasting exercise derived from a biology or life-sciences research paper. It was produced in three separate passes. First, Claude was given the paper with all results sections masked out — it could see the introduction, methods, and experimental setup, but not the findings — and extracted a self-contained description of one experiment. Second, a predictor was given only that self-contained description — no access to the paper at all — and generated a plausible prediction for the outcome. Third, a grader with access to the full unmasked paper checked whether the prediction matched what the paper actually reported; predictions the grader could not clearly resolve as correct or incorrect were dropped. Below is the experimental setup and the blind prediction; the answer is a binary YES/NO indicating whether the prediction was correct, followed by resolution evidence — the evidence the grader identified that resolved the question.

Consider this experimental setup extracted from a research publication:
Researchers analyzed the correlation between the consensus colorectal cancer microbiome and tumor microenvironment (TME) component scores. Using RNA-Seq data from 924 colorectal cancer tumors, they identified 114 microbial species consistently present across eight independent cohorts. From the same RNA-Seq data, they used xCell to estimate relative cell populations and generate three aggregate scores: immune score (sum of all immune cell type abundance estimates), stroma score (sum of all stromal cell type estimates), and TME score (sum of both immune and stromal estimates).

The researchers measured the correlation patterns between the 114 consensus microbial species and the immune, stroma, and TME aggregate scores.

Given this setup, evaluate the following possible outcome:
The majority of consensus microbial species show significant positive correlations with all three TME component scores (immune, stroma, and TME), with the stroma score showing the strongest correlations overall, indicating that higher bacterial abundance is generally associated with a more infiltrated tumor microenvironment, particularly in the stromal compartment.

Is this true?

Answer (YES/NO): NO